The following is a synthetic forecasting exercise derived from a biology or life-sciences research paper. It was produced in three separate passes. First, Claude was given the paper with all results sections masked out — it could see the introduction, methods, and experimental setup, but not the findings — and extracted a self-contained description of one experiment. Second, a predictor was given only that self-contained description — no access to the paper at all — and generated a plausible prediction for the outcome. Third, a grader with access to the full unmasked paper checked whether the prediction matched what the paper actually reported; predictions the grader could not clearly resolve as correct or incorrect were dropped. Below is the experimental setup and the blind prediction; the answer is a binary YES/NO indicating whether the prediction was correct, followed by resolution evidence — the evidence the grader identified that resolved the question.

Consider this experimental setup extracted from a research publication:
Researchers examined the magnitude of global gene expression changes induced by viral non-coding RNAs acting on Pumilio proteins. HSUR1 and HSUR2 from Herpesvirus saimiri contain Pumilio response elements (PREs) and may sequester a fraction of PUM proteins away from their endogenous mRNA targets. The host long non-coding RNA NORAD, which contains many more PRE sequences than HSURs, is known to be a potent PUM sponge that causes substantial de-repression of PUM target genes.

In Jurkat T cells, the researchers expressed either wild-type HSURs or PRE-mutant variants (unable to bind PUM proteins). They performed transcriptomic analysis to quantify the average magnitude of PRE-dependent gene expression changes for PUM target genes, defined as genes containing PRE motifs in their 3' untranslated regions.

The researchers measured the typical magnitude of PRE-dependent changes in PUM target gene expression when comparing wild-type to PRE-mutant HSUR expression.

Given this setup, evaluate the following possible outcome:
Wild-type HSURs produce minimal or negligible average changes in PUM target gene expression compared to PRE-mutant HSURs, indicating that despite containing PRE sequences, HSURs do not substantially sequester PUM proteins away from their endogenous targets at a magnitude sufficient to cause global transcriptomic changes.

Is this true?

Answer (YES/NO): NO